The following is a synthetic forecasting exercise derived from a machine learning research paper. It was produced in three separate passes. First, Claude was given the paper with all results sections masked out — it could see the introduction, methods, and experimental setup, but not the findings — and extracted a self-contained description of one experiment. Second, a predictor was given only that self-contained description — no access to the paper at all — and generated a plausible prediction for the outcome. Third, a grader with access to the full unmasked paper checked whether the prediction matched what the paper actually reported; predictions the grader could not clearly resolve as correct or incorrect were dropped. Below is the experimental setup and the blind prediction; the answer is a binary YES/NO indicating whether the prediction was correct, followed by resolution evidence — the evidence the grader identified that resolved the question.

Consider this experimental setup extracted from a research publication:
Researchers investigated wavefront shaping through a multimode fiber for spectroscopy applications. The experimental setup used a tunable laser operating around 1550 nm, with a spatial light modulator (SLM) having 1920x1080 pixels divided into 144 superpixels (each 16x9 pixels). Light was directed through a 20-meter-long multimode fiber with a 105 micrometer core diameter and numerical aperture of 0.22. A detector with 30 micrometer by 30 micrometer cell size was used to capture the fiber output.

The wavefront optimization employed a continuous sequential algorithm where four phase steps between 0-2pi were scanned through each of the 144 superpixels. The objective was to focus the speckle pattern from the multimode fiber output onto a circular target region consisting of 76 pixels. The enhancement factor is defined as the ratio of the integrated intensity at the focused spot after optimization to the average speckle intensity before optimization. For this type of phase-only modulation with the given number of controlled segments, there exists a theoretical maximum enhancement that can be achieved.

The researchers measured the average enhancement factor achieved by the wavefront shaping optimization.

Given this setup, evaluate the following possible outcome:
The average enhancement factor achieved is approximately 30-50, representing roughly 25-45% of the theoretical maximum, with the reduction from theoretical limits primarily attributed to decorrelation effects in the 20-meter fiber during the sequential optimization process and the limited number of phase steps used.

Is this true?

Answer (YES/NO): NO